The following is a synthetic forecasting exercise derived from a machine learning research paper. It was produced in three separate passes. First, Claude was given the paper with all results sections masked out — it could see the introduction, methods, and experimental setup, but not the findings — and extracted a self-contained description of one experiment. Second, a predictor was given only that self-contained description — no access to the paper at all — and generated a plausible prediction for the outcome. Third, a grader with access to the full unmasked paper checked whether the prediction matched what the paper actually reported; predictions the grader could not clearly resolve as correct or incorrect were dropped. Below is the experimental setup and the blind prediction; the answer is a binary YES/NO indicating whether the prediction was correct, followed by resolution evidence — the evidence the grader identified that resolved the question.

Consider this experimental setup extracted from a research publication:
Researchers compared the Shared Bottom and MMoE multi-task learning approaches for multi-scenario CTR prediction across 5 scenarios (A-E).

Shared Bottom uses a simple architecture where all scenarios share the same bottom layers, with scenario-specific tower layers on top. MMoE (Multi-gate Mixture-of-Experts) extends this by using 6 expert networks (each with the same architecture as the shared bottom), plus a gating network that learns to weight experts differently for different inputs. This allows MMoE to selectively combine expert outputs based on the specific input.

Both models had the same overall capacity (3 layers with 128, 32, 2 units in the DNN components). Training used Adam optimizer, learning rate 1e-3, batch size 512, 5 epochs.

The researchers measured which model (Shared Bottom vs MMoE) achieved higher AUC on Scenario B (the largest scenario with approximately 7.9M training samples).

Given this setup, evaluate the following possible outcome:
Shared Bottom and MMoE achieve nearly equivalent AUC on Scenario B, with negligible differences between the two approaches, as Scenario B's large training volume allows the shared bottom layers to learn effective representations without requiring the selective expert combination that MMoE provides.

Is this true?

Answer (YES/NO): NO